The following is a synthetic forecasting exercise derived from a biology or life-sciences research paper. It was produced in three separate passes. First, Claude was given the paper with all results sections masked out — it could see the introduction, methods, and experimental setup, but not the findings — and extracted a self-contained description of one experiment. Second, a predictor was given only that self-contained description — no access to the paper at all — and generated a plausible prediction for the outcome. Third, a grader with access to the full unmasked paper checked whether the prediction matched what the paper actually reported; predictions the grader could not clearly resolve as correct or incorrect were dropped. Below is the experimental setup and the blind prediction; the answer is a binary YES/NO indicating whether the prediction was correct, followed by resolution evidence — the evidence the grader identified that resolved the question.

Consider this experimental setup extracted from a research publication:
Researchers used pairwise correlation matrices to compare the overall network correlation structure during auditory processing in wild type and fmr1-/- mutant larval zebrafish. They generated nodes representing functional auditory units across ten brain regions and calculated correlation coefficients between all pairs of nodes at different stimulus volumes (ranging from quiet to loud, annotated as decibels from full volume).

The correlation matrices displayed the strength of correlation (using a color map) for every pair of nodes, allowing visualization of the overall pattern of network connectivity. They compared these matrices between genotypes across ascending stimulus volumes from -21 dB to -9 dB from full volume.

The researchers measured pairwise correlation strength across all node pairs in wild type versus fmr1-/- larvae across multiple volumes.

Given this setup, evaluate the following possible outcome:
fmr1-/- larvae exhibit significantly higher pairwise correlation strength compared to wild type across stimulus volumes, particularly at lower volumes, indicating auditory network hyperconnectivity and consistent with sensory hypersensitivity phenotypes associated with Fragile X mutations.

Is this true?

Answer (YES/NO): YES